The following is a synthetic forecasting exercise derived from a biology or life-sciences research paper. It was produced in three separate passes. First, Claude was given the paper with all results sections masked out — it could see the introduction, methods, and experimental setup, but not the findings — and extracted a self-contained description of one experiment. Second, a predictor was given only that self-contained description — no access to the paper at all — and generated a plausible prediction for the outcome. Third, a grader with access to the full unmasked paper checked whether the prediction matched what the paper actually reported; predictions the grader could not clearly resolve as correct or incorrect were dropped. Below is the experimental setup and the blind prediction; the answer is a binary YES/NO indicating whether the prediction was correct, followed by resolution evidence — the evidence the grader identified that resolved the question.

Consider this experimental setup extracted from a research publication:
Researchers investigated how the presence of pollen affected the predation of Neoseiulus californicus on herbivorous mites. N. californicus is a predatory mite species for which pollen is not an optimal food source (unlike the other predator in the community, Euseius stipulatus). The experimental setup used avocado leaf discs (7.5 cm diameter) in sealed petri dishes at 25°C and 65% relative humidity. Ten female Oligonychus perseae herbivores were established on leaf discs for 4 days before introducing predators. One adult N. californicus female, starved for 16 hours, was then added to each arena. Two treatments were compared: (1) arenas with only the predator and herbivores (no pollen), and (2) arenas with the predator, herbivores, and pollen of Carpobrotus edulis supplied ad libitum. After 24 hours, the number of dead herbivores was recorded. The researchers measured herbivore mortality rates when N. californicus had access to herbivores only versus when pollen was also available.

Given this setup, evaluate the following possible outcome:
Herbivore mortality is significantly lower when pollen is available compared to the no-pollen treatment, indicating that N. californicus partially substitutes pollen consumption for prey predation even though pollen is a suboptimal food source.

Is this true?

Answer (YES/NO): NO